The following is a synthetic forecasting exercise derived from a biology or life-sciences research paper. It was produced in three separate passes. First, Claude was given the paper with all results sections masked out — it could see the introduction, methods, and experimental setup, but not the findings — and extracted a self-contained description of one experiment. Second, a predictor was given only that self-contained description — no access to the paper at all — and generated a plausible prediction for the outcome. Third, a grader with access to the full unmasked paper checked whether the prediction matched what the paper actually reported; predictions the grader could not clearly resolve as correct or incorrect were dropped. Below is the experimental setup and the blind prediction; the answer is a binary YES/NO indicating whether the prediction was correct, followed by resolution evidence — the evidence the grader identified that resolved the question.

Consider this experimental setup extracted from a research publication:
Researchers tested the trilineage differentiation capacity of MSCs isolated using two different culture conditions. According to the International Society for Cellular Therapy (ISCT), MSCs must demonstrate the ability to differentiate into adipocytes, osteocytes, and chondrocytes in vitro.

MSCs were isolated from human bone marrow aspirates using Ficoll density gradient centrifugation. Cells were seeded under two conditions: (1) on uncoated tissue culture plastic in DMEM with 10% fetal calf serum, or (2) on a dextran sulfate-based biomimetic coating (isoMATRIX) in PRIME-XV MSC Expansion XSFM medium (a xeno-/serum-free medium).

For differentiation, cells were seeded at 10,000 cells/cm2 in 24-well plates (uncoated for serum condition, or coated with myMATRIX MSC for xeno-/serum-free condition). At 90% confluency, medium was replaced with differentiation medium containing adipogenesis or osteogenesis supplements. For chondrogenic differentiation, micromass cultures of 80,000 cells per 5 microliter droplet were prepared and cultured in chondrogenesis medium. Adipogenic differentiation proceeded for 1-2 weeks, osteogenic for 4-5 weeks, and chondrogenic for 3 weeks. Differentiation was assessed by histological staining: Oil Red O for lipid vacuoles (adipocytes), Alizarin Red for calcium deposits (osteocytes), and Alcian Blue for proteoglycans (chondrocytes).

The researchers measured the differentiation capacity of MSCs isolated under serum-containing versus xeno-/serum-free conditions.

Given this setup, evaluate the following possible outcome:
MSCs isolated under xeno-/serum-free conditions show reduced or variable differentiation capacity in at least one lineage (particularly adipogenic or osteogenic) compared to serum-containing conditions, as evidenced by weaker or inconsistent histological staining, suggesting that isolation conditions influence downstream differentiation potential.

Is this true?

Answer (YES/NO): NO